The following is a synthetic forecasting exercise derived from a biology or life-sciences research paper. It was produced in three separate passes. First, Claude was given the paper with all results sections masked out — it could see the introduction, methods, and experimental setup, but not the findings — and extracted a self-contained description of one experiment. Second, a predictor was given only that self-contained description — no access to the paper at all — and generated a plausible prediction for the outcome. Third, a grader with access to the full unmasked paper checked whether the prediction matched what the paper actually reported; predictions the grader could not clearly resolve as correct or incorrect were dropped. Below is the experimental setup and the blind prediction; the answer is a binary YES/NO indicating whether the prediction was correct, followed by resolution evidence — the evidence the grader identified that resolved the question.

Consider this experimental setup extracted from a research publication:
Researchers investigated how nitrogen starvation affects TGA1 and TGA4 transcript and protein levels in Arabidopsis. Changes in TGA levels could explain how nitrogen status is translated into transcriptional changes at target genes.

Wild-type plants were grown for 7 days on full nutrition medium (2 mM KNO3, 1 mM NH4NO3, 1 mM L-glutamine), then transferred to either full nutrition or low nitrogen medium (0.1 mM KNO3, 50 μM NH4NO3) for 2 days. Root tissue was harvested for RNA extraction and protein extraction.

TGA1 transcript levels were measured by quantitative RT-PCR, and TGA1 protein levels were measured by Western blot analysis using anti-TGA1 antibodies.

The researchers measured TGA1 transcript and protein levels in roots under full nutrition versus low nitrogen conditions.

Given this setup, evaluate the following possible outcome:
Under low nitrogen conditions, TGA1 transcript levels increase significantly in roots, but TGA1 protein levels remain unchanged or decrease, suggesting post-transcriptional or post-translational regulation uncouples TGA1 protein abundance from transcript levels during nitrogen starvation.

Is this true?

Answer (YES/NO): NO